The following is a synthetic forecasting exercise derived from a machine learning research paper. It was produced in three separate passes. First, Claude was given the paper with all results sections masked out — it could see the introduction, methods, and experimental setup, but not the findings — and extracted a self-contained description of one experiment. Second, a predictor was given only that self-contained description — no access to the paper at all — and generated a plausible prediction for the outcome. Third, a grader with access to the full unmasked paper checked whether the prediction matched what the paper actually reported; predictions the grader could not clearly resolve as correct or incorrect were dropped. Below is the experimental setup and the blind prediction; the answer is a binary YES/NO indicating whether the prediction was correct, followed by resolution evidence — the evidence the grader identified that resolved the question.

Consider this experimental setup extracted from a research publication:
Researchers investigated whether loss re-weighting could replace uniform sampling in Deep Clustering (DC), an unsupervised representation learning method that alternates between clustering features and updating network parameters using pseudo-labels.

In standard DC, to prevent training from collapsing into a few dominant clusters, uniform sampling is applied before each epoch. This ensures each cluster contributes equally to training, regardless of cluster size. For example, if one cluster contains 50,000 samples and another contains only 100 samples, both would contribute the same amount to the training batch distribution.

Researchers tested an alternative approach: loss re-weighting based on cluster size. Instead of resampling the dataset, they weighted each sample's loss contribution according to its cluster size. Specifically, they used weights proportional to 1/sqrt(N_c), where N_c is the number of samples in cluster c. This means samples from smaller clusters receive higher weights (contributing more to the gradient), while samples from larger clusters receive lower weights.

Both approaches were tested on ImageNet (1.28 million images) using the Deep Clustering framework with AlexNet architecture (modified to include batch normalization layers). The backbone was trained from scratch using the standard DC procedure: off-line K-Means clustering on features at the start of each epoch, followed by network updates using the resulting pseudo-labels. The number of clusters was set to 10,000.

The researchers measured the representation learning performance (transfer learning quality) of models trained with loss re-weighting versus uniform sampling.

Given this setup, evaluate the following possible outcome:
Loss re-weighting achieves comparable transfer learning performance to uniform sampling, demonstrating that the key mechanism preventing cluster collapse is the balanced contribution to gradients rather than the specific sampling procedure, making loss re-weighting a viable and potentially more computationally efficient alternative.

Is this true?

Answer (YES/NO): YES